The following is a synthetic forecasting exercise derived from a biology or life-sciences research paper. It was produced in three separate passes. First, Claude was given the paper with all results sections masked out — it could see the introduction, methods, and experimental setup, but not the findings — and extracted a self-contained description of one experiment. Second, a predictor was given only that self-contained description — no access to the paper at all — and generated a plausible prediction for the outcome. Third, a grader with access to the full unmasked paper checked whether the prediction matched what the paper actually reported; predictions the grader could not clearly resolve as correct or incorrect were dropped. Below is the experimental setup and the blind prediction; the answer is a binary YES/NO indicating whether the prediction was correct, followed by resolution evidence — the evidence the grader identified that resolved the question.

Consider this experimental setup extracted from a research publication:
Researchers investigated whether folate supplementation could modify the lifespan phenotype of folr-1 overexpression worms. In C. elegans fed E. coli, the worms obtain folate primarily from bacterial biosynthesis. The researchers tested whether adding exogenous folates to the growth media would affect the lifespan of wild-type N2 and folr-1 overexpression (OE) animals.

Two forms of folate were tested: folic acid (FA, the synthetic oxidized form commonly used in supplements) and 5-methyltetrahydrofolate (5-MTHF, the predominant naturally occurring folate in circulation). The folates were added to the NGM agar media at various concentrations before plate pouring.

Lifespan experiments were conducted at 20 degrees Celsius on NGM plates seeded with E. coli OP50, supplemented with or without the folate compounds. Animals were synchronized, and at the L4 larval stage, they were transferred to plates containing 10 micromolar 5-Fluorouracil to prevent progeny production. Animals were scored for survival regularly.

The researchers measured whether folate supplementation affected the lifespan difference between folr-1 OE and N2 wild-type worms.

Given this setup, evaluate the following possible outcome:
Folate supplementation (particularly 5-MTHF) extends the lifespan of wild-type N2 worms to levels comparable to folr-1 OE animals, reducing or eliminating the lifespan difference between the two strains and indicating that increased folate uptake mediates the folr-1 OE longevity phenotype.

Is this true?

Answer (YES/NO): NO